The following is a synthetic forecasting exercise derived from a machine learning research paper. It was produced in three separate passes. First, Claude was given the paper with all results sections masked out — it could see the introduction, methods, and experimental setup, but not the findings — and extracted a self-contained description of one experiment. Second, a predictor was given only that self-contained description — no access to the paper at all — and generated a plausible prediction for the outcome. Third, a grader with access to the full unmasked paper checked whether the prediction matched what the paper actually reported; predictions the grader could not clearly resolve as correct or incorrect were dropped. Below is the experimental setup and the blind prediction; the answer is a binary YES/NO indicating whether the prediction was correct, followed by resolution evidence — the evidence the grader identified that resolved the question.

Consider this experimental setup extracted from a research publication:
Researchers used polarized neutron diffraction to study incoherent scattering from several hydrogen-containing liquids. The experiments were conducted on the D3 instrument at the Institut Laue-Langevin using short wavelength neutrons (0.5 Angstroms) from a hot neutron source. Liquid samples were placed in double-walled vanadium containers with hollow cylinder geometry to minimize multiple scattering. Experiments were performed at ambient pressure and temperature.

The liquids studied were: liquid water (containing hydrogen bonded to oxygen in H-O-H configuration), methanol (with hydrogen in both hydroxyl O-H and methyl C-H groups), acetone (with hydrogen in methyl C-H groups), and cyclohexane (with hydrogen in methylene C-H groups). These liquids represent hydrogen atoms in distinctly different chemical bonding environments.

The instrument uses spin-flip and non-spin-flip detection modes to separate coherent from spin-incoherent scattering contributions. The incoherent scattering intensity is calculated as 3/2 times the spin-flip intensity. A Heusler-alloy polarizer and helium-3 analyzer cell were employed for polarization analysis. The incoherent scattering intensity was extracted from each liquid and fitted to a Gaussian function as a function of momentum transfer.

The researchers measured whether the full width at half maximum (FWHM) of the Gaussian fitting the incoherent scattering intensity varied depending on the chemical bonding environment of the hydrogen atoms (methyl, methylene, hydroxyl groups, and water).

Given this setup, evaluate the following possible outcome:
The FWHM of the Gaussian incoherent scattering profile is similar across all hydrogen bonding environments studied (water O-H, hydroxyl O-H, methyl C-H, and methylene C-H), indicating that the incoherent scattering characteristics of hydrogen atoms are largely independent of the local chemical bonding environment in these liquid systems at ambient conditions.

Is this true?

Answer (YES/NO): YES